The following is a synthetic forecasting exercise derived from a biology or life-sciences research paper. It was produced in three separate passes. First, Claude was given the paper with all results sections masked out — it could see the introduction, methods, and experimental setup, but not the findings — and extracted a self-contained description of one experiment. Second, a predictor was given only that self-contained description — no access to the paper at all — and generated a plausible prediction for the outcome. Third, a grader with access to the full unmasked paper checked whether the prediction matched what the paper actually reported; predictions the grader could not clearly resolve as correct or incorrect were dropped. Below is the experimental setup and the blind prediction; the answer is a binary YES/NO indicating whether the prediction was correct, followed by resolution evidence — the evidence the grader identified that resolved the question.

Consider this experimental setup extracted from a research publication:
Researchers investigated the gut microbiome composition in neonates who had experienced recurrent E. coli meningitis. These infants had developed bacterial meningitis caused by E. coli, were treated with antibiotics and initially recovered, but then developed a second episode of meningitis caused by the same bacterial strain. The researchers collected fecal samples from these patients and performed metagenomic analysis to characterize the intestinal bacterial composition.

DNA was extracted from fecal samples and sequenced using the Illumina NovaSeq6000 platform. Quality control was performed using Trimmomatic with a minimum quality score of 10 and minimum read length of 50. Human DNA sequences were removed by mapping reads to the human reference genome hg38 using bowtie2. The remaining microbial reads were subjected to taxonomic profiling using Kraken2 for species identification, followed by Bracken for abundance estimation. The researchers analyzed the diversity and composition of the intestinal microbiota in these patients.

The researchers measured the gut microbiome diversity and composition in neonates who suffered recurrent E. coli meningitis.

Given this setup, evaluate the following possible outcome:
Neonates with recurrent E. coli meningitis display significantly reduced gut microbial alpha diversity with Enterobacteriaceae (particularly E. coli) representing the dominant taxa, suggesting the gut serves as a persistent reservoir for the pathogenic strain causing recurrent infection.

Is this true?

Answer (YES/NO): NO